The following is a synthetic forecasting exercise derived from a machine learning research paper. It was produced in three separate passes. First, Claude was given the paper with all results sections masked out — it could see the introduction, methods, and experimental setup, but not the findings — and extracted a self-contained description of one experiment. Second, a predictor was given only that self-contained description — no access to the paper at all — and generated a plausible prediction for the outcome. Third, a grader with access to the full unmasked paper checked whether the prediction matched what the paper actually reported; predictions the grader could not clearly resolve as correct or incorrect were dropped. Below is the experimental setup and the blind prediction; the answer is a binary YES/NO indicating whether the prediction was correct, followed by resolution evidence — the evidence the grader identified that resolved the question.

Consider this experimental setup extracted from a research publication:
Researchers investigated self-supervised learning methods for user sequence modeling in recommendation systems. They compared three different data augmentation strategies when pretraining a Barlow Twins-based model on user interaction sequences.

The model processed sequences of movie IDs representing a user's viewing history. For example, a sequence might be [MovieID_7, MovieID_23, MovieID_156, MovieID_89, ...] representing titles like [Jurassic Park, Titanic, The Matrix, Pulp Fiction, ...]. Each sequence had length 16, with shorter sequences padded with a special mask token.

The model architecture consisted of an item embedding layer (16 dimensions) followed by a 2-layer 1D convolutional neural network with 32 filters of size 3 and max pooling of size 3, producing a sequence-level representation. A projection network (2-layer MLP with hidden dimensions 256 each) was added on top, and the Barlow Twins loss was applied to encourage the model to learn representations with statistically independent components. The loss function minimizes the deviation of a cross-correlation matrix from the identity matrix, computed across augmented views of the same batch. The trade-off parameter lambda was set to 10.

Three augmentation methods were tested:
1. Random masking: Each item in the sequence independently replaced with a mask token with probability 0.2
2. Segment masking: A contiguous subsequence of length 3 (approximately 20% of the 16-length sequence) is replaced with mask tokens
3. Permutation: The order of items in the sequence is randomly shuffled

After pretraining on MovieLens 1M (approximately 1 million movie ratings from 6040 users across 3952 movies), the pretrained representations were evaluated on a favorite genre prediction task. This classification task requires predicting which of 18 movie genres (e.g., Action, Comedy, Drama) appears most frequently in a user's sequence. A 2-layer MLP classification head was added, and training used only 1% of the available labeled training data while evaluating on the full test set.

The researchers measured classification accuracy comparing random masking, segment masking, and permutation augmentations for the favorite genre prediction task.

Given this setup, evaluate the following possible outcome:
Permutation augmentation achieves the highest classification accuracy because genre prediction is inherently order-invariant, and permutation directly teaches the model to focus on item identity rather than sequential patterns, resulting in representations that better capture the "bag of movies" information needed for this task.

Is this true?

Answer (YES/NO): NO